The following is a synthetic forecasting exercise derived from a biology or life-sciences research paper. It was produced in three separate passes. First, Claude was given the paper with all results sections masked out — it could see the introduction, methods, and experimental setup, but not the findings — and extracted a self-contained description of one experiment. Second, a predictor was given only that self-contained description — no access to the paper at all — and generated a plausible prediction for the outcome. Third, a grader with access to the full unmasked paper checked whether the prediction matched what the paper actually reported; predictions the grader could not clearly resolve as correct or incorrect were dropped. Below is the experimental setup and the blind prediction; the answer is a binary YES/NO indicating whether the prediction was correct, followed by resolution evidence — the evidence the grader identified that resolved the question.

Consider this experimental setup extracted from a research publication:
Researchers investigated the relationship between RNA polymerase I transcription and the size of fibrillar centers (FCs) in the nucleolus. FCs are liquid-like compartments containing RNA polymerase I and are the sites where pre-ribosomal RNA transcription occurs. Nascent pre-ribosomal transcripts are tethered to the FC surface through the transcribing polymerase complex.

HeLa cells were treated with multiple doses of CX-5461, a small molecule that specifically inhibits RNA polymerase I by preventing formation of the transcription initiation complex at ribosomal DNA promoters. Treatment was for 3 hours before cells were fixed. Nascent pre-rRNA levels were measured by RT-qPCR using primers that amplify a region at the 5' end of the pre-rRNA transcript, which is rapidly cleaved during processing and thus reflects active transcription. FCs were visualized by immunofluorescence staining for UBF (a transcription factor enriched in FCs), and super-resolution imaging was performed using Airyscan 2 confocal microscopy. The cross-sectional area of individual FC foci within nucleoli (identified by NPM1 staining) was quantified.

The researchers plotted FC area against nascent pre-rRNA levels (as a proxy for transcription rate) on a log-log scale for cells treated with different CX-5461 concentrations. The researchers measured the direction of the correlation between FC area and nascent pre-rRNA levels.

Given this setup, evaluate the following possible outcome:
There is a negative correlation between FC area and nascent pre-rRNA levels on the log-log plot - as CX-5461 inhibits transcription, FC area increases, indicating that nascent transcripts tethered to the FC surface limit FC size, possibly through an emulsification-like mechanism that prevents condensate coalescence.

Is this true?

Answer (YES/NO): YES